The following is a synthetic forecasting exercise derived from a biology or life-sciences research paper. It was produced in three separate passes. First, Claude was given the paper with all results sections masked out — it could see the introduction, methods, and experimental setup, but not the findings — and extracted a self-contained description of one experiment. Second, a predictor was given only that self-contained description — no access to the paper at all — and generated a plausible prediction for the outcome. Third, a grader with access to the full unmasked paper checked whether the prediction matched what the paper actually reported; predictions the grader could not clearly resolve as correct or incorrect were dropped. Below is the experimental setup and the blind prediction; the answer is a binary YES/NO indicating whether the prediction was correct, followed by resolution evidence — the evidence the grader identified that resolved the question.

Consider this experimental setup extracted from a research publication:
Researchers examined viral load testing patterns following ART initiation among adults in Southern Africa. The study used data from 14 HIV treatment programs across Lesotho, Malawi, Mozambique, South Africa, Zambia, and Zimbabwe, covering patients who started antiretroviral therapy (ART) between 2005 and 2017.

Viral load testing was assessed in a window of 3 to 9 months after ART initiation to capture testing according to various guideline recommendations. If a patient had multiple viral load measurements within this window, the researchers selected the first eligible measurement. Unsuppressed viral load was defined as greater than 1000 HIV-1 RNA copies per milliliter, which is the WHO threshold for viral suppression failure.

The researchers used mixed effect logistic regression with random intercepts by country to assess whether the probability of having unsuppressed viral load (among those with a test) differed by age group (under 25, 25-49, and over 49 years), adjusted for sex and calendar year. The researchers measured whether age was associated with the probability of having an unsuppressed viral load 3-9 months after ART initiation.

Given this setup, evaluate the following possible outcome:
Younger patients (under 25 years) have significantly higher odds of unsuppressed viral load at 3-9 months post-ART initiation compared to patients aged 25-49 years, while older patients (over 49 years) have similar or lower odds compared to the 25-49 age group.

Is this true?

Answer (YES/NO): YES